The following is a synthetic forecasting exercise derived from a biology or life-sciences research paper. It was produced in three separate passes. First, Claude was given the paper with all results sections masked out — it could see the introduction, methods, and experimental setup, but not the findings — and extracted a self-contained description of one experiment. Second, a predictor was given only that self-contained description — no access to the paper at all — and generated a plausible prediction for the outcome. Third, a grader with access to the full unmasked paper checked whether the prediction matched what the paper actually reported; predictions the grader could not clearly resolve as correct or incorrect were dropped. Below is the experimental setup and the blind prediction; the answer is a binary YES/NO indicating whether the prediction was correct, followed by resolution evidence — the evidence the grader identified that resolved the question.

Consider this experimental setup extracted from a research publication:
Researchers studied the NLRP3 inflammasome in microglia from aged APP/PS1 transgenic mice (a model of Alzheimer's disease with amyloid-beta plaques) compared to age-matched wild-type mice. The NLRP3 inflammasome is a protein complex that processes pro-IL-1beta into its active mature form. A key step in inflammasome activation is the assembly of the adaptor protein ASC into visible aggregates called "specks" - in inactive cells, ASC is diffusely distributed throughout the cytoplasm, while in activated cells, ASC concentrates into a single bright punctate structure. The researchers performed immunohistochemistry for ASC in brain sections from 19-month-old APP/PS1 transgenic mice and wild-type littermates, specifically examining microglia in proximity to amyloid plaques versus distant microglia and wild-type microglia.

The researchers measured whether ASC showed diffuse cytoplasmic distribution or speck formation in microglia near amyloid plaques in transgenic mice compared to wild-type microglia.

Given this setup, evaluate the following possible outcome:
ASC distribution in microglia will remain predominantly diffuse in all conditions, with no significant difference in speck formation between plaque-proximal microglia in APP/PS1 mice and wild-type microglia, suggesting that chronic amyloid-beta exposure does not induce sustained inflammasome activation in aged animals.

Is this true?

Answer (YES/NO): NO